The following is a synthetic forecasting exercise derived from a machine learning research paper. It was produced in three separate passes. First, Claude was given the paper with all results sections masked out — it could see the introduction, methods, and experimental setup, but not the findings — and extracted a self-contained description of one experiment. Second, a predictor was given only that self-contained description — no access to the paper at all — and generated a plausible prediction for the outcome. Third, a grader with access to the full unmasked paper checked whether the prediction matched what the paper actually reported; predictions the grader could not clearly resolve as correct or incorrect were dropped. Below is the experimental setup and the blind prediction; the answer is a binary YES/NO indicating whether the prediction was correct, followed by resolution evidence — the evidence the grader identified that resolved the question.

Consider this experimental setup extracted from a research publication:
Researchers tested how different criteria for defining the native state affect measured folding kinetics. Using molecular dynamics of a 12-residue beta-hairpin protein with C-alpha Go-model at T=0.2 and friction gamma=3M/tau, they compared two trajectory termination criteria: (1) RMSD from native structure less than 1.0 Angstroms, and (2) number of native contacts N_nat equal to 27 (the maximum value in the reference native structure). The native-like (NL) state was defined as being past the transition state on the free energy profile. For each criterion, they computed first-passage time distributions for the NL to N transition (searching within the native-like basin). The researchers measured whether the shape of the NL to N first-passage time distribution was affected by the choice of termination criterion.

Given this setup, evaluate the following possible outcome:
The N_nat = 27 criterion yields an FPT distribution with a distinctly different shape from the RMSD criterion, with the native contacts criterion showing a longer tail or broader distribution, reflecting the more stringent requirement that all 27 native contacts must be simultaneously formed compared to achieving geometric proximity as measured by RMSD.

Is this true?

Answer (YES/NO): NO